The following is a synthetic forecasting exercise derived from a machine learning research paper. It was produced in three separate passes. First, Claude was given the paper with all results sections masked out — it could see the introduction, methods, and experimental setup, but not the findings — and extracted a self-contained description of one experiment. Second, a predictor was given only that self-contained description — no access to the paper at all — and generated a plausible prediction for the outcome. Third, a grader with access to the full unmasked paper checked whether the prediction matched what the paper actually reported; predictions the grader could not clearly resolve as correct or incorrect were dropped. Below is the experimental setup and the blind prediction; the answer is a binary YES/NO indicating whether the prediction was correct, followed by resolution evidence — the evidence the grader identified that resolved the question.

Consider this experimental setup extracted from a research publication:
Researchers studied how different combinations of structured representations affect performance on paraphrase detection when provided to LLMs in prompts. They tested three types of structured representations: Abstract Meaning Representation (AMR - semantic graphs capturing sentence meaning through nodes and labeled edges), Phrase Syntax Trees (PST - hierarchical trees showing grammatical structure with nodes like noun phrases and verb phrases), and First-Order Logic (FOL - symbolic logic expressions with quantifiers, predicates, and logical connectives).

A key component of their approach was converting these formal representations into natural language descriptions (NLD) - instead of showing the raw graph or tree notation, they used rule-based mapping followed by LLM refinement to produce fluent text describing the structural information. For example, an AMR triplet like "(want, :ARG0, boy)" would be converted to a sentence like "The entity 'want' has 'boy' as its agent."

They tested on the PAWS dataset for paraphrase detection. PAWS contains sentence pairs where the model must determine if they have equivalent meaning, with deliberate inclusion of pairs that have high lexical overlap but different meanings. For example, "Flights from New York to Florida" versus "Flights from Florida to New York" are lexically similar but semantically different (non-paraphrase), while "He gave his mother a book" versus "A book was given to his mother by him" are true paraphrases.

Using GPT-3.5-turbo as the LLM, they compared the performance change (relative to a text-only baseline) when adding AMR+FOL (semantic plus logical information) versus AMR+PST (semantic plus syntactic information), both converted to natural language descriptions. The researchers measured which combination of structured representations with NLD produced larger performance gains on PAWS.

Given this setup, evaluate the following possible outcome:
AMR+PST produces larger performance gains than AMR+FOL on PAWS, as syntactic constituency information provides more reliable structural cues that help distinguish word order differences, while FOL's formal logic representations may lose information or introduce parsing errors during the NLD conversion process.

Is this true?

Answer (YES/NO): NO